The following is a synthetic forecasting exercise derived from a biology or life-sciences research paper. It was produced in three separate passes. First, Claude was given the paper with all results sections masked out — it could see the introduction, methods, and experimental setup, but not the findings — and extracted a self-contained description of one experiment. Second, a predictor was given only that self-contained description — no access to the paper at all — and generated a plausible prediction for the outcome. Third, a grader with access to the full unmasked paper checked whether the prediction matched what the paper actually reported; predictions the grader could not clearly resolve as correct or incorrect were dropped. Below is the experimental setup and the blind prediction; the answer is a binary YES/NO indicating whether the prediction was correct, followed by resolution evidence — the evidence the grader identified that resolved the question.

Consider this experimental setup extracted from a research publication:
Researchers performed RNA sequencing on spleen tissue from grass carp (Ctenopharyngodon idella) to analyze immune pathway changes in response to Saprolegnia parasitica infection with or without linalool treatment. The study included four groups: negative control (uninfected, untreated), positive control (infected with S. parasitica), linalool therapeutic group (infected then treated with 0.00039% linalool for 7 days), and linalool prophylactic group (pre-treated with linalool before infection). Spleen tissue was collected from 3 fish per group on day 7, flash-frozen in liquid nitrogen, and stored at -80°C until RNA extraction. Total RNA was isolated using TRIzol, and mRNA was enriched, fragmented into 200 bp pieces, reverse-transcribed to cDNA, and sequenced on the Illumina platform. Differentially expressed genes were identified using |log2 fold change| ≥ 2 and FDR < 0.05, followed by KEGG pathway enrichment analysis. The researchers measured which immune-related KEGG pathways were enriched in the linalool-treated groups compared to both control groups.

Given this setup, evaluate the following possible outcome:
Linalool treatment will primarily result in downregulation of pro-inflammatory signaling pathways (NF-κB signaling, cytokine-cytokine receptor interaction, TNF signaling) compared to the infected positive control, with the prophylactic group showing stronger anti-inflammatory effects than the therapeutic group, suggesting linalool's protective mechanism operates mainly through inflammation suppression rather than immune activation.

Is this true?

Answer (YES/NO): NO